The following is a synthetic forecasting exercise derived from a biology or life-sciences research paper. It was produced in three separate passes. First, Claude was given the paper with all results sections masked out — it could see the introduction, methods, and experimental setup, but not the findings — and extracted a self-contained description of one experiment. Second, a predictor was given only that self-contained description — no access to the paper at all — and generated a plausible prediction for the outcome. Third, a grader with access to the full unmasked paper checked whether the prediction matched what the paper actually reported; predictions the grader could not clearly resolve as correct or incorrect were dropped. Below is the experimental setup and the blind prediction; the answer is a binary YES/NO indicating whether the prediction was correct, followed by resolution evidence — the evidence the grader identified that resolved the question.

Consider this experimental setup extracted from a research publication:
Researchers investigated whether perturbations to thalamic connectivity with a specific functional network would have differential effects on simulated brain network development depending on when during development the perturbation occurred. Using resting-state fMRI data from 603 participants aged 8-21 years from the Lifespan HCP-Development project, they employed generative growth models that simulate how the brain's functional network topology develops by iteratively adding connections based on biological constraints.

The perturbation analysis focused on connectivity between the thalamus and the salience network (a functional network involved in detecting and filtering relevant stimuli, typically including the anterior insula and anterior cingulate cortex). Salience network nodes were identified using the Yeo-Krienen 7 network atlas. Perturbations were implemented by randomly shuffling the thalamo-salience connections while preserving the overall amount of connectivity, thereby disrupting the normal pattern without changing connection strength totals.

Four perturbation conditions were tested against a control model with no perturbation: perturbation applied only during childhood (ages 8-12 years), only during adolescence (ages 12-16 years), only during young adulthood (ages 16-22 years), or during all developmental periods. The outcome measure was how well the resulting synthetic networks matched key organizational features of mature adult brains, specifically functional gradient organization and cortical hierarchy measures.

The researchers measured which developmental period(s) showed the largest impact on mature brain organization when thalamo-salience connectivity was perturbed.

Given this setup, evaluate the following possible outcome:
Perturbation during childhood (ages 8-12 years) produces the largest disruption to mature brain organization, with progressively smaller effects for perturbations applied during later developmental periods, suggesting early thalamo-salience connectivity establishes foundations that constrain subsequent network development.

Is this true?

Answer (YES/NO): NO